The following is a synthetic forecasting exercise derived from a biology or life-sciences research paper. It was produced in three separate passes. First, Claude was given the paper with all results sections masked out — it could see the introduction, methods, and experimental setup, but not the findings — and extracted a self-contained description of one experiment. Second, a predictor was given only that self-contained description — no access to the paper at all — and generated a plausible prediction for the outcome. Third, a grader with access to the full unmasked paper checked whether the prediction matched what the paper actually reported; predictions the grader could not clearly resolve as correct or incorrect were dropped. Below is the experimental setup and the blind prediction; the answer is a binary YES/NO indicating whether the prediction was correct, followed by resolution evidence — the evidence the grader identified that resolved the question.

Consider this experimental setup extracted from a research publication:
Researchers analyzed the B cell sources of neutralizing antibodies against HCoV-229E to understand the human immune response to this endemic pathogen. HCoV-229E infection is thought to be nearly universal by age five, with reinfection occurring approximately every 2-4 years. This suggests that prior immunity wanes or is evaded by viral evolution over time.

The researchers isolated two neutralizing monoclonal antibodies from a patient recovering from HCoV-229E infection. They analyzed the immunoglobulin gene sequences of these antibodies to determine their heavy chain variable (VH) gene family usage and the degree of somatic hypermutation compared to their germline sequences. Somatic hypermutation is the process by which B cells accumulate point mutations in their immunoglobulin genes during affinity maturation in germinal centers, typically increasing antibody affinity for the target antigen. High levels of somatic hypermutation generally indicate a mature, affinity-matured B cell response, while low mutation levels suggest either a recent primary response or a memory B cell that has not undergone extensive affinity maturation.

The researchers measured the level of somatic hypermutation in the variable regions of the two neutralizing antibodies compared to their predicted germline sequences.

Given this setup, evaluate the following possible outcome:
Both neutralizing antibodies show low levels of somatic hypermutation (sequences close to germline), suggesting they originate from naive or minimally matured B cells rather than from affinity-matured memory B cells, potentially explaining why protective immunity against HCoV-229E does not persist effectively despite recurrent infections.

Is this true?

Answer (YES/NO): NO